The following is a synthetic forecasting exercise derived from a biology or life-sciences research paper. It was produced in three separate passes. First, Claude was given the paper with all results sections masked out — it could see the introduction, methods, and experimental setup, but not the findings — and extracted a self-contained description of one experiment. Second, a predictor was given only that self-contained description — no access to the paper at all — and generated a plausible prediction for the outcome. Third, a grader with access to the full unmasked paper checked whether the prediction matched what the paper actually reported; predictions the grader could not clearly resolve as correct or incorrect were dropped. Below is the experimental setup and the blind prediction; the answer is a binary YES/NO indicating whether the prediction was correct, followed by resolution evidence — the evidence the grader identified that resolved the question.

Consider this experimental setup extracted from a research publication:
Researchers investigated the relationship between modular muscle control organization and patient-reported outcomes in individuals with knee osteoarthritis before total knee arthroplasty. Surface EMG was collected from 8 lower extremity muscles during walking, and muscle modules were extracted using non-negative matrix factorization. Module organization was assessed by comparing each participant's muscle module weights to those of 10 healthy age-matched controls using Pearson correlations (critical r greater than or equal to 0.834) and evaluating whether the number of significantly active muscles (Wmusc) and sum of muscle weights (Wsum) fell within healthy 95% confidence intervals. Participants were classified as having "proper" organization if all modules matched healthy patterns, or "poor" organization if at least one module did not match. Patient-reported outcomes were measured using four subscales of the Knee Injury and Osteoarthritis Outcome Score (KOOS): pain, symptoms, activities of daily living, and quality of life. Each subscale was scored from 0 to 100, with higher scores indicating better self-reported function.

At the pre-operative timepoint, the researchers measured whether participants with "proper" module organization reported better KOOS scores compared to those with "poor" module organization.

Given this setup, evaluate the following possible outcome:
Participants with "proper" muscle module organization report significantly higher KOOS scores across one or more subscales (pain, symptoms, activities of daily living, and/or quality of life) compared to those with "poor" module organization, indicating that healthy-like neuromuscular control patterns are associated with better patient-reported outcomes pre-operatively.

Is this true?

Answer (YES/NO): NO